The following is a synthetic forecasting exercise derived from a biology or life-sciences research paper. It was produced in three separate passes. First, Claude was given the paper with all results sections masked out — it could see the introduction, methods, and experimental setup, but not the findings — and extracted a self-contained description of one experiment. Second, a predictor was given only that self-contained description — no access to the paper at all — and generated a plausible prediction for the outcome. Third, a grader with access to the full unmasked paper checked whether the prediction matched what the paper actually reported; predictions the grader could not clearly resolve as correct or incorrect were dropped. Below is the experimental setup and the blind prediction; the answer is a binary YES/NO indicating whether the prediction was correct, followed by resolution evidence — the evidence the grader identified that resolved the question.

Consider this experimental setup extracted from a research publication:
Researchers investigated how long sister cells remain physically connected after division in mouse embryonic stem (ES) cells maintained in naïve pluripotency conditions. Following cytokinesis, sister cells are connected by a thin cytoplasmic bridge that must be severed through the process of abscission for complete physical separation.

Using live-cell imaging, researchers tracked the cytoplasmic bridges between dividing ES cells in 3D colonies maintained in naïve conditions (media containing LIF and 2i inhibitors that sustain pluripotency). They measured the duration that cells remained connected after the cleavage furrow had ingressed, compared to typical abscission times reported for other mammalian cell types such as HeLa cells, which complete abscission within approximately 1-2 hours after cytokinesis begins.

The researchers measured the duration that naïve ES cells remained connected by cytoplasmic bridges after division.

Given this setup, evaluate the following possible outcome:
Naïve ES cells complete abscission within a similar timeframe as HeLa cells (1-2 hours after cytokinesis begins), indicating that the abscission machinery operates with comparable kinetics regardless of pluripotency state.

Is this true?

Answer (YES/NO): NO